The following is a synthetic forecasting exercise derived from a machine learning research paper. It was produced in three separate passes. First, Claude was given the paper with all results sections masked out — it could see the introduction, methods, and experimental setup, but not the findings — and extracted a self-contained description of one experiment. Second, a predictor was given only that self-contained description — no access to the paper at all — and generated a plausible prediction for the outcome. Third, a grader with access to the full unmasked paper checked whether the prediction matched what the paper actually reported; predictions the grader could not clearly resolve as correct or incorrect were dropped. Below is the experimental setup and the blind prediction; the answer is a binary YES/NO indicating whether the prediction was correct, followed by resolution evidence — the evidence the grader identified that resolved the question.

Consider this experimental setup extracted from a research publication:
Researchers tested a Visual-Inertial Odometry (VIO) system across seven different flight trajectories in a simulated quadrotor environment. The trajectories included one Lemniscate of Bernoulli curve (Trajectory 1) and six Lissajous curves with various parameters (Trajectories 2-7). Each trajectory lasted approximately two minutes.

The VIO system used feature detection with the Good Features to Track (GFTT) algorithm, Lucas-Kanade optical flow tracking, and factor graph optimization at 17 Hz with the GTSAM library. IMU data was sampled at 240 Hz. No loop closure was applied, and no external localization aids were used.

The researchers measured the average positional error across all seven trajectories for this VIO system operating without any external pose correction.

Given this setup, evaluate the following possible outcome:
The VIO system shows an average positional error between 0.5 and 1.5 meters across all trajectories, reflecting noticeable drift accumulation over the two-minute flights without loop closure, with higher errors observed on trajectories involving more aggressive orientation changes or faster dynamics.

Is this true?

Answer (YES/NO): NO